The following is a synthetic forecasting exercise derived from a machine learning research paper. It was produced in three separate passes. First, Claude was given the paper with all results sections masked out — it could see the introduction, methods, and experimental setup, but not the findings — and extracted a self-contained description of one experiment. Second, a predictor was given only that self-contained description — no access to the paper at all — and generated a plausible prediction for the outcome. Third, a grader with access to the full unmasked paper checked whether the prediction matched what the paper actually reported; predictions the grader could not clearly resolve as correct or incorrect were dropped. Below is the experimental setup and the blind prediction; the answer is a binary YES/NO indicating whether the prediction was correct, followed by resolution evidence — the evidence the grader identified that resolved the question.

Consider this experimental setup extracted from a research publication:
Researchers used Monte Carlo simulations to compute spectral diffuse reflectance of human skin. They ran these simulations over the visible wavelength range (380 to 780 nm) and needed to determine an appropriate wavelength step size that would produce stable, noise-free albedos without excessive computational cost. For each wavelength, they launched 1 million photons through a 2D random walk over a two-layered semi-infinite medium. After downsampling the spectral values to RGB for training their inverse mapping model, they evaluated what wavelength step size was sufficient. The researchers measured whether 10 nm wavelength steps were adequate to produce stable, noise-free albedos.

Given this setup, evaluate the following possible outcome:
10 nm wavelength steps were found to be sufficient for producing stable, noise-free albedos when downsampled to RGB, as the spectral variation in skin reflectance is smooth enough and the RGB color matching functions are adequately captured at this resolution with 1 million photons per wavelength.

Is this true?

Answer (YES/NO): YES